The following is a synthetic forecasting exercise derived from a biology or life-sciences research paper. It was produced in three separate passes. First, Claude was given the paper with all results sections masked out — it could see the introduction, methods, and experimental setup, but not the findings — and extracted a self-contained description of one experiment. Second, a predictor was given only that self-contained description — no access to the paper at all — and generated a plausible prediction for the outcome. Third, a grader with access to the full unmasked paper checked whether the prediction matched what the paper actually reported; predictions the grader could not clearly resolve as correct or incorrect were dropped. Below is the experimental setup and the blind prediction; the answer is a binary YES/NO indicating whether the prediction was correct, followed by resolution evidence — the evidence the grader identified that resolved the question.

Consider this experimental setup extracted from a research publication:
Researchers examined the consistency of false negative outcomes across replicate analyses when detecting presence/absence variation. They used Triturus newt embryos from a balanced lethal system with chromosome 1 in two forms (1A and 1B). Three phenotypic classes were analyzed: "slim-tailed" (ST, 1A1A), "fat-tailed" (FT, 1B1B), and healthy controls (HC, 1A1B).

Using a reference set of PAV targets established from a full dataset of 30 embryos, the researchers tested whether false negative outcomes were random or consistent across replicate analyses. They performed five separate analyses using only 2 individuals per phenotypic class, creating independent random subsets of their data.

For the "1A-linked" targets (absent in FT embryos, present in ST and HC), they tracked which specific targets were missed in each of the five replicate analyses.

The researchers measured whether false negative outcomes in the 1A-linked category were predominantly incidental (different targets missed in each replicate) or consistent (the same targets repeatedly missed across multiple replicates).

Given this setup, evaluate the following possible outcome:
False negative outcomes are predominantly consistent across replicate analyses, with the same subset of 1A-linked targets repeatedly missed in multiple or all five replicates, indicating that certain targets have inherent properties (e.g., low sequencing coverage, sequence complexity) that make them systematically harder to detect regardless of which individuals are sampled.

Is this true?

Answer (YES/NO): NO